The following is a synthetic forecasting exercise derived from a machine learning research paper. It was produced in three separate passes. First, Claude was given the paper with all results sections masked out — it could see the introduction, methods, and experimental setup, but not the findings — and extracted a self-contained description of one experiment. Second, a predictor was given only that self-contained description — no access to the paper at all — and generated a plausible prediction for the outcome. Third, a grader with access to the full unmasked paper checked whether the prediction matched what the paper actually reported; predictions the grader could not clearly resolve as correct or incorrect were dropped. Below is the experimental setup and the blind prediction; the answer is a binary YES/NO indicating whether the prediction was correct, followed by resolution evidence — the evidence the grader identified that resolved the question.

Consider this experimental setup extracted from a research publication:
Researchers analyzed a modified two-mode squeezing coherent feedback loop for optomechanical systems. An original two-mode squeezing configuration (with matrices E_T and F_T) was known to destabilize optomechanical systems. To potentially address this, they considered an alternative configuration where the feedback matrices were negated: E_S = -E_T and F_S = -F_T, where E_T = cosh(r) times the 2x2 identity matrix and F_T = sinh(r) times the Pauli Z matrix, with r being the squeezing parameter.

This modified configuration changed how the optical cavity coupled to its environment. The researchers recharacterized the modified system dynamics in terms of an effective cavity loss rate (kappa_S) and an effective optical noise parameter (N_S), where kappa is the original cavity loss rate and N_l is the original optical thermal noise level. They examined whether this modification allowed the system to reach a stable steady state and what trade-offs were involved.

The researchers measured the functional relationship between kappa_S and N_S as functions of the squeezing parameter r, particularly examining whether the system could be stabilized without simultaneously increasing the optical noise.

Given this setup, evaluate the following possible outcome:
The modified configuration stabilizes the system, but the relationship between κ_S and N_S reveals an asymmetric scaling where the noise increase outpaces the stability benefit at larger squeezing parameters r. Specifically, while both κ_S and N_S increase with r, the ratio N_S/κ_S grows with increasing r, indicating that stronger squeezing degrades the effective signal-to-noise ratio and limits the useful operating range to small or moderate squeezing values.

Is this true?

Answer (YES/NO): NO